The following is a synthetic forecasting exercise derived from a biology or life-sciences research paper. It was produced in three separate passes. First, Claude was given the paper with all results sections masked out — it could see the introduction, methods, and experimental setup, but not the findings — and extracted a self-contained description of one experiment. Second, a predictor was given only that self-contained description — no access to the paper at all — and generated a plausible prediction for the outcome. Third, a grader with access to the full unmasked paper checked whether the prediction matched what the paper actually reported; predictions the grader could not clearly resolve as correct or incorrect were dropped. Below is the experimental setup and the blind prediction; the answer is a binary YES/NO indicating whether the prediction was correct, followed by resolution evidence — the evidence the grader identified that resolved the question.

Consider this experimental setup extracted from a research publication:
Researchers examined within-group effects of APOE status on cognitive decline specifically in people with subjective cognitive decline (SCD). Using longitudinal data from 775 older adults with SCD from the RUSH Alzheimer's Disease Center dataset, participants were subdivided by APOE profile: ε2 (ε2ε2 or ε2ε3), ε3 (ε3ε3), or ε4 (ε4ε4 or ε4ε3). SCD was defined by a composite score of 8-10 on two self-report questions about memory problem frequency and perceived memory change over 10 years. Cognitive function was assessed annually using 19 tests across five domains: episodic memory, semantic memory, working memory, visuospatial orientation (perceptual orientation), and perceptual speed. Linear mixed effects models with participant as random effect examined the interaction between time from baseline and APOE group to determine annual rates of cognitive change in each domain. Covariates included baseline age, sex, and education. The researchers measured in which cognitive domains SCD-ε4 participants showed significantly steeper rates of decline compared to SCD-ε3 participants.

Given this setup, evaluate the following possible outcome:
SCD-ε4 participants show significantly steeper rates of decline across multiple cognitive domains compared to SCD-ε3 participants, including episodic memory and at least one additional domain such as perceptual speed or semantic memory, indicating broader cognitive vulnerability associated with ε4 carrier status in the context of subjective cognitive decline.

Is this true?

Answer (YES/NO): YES